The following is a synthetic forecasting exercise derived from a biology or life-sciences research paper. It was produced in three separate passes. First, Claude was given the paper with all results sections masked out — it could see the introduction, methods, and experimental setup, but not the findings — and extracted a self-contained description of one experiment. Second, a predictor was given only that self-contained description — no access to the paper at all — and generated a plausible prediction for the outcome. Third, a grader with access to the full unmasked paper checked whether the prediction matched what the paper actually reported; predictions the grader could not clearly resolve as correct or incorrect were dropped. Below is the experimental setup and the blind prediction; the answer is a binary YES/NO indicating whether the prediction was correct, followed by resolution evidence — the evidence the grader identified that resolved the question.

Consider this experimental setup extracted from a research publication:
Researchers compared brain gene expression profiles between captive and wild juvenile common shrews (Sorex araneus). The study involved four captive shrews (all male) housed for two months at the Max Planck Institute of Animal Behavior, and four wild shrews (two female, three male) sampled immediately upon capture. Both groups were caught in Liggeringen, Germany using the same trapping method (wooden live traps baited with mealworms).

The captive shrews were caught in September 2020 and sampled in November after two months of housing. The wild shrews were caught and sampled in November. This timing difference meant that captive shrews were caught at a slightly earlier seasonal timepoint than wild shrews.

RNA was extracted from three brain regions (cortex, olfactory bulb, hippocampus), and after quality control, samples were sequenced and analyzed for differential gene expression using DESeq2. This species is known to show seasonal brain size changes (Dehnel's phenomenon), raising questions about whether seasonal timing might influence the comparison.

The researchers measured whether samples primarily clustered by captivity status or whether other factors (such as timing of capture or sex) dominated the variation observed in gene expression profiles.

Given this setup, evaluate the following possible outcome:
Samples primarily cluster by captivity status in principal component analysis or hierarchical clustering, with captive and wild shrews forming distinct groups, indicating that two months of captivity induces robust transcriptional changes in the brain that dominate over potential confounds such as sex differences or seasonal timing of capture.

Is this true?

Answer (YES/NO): YES